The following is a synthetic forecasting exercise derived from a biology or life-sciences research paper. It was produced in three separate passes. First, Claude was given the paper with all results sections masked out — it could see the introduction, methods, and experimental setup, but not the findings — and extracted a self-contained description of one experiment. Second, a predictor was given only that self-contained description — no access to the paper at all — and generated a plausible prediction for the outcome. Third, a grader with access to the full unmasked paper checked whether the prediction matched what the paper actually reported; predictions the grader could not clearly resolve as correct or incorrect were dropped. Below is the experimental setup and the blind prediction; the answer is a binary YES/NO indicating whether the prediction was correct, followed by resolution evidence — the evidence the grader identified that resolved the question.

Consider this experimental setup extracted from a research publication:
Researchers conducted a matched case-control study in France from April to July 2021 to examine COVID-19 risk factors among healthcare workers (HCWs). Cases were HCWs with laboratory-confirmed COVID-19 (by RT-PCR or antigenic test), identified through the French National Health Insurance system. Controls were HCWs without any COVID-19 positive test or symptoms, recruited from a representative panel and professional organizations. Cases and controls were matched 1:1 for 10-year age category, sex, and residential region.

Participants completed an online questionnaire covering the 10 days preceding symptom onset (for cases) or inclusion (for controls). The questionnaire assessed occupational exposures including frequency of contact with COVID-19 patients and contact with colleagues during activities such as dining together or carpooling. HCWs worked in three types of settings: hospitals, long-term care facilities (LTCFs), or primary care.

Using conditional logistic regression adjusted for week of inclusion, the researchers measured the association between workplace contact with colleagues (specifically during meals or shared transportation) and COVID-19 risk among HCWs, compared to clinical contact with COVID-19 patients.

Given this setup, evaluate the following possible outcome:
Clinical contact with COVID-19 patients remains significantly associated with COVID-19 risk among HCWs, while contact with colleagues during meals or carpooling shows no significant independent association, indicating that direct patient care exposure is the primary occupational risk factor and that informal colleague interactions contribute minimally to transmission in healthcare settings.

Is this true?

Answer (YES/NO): NO